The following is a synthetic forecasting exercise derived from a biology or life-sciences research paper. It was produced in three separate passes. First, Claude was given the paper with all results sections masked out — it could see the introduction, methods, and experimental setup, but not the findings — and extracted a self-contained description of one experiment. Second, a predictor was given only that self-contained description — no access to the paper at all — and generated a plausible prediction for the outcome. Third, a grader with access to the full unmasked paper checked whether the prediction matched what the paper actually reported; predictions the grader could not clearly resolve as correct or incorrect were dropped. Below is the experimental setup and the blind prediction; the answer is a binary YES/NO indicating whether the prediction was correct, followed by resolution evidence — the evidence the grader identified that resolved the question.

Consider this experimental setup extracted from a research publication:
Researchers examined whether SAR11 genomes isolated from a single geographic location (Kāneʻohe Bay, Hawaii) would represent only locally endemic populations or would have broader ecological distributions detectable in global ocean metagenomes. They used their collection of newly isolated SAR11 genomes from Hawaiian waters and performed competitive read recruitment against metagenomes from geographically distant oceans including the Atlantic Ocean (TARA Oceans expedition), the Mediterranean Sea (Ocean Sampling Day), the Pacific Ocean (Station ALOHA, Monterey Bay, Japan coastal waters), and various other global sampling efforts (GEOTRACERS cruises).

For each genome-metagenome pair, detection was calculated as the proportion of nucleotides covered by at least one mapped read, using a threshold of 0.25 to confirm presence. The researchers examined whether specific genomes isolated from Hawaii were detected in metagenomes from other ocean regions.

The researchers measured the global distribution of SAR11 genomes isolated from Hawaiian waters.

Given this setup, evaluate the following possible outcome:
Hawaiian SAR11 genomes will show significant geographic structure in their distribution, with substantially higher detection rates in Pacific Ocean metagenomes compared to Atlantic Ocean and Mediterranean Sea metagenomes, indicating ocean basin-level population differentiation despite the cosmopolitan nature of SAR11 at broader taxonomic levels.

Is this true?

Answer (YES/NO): NO